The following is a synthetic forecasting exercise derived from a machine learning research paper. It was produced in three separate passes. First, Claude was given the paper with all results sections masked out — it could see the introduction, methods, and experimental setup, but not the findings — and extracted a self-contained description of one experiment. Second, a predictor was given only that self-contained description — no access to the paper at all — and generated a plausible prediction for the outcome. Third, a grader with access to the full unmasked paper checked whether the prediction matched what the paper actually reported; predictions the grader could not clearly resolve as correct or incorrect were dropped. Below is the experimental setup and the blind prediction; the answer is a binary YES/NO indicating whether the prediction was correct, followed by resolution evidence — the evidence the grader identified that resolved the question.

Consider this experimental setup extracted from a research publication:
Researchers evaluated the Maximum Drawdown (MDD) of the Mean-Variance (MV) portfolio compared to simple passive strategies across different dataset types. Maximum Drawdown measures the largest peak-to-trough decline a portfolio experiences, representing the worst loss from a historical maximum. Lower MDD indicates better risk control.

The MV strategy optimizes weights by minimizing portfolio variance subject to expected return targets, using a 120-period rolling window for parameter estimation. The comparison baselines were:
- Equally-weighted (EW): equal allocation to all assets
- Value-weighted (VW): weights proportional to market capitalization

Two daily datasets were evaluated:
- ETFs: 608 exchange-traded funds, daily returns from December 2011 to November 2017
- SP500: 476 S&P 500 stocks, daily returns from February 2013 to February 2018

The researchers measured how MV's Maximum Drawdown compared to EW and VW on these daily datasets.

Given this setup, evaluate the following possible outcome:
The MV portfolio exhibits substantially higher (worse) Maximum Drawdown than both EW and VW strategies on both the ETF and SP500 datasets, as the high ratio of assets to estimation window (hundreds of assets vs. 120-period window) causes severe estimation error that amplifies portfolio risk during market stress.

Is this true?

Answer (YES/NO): YES